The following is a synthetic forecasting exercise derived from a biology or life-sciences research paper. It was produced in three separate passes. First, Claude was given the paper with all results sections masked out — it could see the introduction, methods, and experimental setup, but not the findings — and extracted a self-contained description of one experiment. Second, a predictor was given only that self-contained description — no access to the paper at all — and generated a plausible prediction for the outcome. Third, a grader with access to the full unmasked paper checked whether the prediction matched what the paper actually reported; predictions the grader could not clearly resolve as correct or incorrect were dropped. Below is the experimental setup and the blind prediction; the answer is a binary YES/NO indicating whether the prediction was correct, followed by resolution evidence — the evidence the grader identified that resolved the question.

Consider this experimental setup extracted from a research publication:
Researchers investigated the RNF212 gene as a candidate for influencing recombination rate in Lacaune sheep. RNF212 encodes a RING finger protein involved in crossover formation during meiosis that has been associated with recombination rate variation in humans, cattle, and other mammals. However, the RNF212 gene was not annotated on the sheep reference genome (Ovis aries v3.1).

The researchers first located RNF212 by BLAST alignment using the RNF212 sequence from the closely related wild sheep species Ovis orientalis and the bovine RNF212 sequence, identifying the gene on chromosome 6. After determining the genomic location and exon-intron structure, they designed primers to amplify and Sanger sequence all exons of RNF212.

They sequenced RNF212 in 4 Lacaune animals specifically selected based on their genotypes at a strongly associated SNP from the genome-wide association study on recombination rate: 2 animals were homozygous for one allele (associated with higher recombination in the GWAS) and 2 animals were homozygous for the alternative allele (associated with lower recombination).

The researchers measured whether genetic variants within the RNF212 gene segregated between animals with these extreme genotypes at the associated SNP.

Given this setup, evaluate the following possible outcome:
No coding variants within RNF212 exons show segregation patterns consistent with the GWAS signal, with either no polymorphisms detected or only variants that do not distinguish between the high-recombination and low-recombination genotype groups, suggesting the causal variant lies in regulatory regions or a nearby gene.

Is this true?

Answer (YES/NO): NO